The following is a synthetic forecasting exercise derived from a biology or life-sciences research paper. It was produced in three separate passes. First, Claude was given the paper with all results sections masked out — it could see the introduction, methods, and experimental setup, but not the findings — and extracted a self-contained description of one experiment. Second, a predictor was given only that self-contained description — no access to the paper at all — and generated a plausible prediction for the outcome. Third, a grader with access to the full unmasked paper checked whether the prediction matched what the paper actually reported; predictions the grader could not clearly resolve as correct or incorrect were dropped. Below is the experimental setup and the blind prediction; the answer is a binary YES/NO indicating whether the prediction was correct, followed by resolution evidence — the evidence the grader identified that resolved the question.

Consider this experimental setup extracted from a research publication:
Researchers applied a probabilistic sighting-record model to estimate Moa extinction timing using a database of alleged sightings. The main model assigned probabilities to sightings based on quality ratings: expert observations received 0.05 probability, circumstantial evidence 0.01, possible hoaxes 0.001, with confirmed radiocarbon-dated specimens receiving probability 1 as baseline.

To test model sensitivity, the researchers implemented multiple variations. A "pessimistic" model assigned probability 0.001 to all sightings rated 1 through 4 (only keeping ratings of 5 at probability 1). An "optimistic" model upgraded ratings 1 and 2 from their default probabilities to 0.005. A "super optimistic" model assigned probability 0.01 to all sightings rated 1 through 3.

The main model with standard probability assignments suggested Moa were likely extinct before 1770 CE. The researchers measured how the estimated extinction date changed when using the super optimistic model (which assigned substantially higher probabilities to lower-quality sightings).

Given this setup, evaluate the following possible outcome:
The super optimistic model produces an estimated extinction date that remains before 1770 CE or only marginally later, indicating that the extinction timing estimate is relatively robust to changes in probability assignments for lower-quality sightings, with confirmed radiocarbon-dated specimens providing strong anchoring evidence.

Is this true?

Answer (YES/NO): NO